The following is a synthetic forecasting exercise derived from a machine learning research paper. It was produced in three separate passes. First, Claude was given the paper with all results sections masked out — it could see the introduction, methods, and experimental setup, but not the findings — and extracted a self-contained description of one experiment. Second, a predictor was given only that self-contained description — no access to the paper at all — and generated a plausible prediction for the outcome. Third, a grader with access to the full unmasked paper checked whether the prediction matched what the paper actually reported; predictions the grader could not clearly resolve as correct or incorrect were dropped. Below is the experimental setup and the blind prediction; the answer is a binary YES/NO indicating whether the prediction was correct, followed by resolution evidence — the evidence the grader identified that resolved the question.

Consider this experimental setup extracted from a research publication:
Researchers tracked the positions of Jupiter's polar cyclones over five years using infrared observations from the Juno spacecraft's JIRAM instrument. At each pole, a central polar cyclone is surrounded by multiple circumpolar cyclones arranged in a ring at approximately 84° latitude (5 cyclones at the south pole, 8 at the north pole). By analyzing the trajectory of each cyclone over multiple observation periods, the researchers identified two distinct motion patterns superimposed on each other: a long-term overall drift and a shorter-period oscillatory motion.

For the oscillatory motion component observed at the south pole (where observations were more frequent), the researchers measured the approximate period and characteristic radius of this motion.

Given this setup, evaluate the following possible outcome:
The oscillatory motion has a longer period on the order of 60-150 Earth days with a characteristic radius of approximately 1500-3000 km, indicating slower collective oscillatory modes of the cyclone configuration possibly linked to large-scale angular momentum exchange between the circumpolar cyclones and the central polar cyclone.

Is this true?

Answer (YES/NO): NO